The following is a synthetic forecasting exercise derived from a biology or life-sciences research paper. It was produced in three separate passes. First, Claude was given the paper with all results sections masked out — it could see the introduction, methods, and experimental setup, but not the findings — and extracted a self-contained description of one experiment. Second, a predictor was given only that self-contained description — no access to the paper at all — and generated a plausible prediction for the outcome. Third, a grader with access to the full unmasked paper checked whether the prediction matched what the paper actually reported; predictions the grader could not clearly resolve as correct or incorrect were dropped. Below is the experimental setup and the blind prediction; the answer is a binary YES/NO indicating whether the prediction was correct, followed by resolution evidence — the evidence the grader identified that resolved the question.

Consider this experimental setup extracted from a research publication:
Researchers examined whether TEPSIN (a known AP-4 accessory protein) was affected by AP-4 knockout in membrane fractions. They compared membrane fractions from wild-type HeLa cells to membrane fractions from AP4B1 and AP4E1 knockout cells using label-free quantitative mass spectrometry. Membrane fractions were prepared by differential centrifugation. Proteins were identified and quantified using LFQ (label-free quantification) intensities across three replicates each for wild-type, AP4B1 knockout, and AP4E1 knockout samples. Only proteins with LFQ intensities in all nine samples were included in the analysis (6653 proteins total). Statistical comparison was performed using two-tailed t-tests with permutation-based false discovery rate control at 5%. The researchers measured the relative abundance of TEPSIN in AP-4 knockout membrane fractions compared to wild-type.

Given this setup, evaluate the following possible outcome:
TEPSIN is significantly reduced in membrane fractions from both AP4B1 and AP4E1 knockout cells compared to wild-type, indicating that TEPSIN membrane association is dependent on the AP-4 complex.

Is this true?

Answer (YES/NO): NO